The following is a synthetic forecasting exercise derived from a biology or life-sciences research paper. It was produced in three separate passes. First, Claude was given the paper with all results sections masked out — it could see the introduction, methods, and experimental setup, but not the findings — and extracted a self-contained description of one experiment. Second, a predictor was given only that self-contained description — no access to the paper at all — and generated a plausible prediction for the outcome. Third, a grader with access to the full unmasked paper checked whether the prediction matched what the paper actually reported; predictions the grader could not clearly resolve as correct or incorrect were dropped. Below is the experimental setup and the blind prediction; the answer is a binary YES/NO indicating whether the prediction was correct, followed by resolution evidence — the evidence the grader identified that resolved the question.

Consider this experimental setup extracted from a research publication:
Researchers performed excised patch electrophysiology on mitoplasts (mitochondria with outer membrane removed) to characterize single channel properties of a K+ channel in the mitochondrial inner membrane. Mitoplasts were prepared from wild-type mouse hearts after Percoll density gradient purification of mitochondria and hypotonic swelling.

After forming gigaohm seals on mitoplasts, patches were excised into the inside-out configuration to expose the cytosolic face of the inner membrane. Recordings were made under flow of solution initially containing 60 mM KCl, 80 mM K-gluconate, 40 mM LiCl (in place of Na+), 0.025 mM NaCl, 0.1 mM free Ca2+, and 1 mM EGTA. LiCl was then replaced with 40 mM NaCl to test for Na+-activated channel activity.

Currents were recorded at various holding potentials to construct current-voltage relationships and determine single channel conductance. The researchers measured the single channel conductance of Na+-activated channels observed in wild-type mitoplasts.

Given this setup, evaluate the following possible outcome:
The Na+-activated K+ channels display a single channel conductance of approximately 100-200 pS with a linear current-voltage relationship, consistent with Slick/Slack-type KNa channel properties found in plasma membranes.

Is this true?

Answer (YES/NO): YES